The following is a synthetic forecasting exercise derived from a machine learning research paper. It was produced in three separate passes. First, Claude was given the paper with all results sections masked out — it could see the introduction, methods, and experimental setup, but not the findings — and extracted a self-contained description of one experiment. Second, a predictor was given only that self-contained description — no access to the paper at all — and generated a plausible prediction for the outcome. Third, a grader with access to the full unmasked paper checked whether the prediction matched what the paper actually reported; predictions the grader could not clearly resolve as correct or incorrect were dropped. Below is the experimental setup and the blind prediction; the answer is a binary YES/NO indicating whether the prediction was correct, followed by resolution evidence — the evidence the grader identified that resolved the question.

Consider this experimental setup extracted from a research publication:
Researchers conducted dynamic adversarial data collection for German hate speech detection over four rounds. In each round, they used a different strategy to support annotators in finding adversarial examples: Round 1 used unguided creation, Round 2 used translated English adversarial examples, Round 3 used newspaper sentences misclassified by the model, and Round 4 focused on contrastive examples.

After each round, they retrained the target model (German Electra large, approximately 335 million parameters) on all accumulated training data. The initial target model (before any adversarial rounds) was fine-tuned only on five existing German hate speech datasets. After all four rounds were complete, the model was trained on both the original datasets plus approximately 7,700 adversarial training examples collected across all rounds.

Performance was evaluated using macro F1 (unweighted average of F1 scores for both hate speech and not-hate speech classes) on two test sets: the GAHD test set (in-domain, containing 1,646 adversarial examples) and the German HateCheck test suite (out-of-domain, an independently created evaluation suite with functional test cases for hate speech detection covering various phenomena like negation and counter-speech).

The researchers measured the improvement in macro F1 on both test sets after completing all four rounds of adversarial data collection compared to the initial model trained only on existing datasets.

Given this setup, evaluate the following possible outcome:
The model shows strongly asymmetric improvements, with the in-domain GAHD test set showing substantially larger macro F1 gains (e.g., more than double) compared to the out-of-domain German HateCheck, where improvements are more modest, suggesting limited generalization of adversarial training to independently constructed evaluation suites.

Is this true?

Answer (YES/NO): NO